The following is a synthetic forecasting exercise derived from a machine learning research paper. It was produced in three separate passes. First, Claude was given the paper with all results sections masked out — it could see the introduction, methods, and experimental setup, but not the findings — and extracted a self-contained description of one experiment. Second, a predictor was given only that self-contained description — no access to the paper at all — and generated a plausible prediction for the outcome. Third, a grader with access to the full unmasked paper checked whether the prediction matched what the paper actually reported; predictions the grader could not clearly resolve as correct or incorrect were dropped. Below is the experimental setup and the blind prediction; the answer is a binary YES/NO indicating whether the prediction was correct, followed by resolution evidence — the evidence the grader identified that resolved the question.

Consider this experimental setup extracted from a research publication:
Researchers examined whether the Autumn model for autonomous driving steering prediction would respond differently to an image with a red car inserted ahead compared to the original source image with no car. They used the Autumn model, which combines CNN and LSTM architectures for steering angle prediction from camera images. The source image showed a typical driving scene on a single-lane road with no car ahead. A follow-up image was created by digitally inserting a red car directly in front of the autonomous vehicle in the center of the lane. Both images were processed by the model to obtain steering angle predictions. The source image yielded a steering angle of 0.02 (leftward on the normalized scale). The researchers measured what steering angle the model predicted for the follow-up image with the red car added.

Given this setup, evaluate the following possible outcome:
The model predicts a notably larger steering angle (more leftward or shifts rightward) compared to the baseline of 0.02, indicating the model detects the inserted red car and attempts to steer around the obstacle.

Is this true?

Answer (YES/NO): NO